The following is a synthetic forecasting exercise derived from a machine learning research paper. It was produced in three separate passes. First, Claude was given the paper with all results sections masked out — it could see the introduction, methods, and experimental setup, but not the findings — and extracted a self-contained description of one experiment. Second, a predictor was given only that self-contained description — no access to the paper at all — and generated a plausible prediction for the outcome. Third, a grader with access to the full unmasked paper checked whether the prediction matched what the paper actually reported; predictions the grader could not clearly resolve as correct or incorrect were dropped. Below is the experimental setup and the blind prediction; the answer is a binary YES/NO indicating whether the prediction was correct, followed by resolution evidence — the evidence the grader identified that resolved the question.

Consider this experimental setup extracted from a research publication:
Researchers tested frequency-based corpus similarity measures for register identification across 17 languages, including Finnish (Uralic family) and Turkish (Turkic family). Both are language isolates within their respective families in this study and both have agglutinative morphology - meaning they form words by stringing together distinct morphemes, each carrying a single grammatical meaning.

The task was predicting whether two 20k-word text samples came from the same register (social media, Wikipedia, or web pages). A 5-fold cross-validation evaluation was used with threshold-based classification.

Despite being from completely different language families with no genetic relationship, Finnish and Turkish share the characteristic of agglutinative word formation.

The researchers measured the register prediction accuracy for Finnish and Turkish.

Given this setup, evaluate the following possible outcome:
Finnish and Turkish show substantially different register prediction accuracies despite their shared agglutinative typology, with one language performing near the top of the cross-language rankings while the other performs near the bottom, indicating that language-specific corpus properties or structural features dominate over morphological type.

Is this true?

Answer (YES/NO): YES